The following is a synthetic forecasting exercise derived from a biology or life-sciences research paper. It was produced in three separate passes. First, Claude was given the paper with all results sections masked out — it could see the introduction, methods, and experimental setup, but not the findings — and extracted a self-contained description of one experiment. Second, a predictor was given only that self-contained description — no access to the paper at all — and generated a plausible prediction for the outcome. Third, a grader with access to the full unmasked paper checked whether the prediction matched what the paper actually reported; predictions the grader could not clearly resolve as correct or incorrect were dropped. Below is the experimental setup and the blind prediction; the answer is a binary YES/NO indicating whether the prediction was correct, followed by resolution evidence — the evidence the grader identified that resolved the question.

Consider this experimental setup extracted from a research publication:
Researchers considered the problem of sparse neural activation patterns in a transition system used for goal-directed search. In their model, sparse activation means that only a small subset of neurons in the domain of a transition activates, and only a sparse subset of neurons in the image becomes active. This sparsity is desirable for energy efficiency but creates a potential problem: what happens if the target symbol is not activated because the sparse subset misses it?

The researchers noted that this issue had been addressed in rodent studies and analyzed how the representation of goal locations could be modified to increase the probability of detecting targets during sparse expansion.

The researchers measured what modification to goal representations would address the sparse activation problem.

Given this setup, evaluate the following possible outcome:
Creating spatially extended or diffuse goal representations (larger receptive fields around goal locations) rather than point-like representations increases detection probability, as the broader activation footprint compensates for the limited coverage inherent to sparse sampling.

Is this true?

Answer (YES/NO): NO